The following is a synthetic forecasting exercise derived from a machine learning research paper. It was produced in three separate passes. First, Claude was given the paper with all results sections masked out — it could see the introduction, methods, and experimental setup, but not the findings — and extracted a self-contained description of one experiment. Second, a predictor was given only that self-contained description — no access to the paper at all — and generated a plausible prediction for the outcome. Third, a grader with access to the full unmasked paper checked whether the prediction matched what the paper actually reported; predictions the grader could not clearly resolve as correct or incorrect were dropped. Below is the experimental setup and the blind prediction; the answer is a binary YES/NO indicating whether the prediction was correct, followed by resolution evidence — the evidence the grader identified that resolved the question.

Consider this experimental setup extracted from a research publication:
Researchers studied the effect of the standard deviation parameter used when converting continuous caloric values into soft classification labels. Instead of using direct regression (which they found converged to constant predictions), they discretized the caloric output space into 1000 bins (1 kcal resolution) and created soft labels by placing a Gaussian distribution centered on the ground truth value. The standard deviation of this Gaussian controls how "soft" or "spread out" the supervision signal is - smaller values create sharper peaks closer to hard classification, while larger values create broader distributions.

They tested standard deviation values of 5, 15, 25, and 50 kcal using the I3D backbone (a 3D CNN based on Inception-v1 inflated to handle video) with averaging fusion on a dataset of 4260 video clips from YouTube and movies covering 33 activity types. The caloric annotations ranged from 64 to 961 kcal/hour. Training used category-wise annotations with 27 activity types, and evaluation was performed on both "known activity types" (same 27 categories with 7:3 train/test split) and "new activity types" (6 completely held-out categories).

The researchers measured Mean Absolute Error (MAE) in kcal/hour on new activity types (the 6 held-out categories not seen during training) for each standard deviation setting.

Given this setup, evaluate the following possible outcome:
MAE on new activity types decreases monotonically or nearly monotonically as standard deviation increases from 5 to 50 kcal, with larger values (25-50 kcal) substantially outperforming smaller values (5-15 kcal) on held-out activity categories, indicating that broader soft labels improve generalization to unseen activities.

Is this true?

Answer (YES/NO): NO